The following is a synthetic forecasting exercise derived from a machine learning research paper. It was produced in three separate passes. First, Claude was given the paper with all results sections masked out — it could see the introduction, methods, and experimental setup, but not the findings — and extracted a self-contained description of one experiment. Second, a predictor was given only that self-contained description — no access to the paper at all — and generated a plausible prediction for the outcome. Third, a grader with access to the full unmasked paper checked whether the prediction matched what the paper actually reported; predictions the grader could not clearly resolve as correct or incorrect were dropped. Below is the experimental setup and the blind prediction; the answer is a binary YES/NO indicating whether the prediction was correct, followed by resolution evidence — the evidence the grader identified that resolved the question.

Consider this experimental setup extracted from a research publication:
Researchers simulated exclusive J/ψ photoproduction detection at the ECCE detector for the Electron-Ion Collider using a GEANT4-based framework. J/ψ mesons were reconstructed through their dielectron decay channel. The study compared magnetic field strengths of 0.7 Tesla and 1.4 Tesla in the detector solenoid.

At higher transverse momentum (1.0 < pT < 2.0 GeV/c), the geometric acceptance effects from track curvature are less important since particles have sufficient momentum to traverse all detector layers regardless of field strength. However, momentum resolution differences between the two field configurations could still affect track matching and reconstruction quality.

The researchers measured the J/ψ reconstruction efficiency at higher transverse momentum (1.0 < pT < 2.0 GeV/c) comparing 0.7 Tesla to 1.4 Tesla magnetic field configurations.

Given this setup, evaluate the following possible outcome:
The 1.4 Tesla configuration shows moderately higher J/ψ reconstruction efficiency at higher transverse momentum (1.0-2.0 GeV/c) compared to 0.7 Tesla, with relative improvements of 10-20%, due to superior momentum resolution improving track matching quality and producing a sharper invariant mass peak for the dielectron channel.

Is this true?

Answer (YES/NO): NO